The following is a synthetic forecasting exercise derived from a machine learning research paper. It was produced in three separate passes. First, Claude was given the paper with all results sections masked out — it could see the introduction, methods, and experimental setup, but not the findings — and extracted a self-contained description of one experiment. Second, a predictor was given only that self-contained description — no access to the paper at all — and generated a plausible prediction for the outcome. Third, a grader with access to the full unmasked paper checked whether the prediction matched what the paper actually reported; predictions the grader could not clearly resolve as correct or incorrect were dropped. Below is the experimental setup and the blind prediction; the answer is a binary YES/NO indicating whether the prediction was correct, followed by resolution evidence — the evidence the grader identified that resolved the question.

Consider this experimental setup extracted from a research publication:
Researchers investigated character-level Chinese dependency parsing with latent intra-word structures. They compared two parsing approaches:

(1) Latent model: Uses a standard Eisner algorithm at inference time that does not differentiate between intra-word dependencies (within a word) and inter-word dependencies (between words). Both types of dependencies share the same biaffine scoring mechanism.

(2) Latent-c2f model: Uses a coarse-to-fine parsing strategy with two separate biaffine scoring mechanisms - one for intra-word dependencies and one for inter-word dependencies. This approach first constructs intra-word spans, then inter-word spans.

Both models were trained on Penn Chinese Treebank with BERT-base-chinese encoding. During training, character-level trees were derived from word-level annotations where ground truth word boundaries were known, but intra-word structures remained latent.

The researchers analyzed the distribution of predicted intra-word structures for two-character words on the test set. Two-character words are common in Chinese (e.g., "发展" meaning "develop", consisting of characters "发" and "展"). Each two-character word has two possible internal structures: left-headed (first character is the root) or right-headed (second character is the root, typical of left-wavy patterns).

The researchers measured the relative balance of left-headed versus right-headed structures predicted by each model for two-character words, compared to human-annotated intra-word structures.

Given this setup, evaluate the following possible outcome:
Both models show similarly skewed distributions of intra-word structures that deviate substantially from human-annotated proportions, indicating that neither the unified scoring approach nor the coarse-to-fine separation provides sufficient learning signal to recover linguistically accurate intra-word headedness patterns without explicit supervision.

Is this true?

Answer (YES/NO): NO